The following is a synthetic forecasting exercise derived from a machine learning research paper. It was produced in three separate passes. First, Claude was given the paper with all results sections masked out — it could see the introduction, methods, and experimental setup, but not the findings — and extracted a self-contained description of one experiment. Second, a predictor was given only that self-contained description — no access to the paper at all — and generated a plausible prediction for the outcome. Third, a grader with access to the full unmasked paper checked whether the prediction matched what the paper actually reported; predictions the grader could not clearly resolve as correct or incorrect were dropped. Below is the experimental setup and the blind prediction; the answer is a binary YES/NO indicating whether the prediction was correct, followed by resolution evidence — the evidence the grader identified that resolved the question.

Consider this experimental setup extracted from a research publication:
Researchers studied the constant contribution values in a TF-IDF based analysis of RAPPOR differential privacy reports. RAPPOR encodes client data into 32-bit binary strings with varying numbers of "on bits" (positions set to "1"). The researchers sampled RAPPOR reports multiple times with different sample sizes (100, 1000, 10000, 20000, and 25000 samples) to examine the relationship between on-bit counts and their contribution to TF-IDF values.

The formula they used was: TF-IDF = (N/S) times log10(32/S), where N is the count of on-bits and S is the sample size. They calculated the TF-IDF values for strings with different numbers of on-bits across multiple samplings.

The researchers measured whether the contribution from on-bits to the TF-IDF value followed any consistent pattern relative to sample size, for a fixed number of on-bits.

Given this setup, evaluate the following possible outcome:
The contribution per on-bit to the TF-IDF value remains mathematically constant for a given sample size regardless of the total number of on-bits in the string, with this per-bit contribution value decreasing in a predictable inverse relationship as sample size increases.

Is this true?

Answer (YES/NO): NO